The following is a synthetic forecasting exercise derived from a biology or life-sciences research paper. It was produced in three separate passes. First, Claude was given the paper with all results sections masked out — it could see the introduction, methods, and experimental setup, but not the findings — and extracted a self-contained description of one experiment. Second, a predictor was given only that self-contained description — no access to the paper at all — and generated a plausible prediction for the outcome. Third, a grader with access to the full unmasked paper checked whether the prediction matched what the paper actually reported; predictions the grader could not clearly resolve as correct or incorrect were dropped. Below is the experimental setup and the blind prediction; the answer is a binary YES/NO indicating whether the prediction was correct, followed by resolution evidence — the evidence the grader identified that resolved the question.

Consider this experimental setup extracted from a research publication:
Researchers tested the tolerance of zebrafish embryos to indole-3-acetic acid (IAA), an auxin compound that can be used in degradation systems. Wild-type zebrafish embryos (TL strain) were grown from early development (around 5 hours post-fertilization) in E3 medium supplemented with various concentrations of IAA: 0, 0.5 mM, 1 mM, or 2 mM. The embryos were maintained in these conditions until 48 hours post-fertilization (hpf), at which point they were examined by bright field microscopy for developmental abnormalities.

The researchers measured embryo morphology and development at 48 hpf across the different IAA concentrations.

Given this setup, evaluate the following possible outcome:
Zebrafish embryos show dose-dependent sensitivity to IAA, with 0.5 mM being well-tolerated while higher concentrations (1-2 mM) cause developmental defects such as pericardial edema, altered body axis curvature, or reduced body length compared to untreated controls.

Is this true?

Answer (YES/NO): NO